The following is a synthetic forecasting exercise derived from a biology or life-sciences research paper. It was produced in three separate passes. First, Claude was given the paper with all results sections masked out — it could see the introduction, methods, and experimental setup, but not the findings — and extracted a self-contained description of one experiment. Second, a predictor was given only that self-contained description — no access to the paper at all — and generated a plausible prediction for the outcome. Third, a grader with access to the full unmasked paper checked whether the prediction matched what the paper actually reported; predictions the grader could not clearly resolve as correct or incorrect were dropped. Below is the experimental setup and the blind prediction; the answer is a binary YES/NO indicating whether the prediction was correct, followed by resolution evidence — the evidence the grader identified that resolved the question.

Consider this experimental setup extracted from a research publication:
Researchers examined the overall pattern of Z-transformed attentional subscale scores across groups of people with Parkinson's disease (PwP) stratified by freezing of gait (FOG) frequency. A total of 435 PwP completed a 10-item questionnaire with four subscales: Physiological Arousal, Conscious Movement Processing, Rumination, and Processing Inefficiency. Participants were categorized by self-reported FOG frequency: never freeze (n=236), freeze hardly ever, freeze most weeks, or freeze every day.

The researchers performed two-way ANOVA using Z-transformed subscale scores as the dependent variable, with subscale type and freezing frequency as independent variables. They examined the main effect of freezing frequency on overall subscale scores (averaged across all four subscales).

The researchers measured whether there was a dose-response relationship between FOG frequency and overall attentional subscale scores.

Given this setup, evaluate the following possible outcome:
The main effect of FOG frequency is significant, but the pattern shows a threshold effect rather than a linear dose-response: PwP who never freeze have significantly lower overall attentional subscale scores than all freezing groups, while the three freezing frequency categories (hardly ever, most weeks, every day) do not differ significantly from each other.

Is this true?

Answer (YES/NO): NO